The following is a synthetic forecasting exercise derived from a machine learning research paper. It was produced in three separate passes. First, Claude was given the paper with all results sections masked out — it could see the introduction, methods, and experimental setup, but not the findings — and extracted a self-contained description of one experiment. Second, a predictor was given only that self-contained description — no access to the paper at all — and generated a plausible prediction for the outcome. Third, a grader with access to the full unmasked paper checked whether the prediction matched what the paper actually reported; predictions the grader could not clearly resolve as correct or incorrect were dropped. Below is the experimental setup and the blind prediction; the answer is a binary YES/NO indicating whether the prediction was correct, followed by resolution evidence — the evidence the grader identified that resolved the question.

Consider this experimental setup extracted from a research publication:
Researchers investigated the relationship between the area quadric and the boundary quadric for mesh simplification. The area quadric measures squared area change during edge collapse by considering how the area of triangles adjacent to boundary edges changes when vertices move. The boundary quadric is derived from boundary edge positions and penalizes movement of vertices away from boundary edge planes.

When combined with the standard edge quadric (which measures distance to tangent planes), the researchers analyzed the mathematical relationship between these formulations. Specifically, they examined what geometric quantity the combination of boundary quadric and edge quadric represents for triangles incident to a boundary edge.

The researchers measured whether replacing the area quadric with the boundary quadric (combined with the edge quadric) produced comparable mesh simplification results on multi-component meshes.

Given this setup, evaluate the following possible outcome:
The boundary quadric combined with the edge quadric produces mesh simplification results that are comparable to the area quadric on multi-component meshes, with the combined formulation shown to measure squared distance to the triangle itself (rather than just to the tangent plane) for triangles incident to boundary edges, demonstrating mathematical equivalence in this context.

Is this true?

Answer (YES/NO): NO